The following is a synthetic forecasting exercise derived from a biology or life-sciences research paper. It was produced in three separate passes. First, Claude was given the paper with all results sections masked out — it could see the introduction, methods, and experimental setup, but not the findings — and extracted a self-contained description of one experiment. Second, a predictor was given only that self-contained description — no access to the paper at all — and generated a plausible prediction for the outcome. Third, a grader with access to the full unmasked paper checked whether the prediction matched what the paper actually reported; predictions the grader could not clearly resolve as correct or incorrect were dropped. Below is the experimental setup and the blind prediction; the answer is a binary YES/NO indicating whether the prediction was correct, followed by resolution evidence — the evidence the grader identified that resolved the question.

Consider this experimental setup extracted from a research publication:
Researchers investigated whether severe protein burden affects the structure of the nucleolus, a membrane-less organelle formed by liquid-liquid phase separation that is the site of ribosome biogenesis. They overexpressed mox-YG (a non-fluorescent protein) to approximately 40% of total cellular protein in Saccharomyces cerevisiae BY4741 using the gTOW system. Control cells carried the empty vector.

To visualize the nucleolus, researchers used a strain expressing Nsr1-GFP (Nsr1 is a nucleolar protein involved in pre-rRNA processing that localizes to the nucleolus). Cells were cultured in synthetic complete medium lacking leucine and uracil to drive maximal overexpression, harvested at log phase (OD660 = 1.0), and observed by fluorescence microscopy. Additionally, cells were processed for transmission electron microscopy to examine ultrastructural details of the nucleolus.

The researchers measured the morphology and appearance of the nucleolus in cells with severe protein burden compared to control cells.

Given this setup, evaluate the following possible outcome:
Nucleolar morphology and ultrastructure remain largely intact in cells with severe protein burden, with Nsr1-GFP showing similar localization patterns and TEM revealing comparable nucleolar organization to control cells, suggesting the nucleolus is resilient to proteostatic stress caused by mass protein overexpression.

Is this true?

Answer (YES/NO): NO